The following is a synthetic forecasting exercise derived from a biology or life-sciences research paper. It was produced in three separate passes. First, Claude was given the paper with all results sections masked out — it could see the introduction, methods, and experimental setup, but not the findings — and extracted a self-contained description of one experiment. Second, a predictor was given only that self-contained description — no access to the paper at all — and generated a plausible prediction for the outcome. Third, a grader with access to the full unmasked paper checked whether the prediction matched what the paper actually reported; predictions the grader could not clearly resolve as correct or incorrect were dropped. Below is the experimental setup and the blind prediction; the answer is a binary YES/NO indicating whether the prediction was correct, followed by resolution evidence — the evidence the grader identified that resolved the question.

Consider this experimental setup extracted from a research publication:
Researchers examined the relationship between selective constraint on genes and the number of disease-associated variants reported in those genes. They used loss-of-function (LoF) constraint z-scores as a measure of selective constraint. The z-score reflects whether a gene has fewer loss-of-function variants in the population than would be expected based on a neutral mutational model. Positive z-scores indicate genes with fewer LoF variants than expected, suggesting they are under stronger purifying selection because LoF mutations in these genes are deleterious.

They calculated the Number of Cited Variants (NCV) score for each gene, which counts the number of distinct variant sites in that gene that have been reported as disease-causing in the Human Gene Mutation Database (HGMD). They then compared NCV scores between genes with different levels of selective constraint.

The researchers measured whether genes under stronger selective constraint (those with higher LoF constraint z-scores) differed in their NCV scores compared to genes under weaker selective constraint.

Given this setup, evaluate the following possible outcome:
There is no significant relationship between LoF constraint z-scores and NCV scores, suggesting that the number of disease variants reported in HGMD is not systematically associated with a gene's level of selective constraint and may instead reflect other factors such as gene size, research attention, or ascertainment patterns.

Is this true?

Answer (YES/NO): NO